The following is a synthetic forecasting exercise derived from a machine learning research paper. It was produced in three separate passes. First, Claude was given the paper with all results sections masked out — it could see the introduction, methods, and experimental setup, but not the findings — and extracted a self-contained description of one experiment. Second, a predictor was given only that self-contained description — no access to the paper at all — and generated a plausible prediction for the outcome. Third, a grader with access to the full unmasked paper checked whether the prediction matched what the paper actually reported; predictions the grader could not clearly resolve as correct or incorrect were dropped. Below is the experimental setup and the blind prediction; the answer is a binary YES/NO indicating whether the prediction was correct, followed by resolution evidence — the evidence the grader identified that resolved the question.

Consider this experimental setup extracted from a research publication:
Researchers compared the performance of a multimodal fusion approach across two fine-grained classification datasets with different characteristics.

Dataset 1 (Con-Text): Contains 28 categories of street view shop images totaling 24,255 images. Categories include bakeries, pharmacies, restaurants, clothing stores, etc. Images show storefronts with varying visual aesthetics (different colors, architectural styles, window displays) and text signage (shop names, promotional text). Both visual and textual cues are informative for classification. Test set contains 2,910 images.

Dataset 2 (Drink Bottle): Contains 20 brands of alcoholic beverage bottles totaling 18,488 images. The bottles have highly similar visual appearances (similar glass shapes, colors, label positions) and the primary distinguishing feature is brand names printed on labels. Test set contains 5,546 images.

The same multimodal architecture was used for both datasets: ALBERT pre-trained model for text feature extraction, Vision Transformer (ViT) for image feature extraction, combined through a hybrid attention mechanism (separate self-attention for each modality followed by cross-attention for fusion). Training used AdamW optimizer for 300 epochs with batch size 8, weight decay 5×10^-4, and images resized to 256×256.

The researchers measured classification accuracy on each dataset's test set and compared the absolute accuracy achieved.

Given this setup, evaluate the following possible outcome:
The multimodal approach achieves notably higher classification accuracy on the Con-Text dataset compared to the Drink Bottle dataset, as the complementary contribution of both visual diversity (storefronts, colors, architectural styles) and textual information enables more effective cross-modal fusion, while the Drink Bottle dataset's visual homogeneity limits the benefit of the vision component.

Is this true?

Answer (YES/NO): NO